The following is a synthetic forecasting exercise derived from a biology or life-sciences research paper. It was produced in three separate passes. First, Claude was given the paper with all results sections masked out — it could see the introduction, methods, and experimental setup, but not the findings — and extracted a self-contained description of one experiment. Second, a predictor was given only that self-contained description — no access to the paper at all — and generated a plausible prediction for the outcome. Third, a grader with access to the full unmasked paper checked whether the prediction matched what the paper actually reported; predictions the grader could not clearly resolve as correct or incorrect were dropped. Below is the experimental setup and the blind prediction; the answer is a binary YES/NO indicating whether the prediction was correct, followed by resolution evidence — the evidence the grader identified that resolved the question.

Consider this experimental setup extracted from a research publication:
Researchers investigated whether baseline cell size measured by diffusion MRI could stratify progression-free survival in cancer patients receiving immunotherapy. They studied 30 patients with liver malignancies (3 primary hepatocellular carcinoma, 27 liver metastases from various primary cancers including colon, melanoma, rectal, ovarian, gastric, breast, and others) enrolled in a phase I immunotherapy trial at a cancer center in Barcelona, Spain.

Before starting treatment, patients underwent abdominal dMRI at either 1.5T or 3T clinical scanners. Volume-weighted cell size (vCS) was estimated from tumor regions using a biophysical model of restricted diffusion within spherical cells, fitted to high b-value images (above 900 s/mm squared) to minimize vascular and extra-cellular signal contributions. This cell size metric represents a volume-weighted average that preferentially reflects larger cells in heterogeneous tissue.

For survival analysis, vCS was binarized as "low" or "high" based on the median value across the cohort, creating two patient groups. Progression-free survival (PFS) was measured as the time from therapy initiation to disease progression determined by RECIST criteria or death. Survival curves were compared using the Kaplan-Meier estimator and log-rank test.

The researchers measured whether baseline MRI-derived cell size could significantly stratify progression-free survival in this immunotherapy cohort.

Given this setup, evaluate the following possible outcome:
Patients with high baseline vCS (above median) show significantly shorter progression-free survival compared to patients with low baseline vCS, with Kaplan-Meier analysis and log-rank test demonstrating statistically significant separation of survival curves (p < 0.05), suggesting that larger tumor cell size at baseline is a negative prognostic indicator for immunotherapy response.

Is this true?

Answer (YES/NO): NO